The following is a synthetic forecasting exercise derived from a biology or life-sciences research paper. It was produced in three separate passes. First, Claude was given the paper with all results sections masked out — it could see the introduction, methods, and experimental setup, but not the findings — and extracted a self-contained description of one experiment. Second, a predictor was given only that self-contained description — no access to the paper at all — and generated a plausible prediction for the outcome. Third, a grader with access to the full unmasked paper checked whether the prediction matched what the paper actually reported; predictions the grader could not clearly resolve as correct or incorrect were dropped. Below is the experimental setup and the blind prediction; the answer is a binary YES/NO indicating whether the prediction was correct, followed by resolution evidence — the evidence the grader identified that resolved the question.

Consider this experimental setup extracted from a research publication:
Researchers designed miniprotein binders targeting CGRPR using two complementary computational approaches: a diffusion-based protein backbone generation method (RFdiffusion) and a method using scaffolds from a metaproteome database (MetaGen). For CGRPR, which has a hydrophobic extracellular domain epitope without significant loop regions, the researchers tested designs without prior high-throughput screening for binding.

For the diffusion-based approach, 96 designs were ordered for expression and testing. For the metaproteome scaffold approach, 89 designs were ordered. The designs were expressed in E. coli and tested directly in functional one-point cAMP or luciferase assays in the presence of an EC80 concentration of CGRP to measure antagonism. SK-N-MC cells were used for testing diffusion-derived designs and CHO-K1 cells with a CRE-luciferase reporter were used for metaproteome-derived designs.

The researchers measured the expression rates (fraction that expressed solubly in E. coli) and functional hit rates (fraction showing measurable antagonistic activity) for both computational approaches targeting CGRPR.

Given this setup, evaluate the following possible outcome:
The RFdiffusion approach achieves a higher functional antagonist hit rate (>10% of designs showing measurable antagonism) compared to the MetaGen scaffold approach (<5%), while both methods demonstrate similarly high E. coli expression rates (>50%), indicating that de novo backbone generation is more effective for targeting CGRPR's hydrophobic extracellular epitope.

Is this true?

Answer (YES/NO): NO